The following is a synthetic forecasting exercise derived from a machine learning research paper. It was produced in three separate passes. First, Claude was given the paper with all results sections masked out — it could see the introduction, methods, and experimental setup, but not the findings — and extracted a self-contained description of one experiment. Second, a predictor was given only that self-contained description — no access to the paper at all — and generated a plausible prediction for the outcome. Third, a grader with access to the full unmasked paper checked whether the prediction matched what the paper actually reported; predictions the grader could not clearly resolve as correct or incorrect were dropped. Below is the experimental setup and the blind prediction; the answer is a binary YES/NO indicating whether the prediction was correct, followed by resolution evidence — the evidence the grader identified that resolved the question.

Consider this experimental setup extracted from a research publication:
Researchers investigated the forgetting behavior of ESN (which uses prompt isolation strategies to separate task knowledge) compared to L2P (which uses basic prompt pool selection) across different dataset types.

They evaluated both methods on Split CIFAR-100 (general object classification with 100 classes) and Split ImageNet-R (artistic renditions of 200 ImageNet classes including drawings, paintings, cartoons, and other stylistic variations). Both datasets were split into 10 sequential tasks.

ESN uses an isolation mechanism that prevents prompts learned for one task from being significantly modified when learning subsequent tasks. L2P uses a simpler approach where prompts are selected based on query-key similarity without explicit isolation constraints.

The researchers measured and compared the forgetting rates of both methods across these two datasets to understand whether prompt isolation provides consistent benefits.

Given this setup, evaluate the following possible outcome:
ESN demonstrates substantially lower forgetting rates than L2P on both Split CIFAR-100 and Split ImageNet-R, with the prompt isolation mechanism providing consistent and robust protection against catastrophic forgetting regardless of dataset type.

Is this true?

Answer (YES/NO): NO